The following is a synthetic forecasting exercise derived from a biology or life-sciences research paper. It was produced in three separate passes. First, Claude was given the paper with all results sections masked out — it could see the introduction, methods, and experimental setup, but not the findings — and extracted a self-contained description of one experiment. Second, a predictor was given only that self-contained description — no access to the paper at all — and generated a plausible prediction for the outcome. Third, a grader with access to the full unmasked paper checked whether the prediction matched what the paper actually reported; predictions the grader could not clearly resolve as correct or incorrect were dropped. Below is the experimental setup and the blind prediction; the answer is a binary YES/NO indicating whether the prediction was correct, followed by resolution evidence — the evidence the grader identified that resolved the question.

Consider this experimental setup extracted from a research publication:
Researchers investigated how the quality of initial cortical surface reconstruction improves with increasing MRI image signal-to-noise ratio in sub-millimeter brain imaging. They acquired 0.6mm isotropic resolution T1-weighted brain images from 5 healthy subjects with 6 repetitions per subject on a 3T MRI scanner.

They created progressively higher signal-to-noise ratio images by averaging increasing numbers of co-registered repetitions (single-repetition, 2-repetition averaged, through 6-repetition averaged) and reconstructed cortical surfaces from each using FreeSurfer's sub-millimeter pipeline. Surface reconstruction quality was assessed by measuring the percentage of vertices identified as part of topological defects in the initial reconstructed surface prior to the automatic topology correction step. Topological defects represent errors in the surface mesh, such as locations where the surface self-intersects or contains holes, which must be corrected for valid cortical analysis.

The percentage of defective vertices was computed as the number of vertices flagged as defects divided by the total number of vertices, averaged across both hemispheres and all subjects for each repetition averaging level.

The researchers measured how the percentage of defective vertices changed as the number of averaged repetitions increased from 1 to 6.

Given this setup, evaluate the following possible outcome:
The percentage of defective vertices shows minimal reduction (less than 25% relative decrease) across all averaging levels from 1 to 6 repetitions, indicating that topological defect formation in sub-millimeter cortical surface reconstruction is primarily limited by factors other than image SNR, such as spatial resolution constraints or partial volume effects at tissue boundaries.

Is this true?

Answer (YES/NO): NO